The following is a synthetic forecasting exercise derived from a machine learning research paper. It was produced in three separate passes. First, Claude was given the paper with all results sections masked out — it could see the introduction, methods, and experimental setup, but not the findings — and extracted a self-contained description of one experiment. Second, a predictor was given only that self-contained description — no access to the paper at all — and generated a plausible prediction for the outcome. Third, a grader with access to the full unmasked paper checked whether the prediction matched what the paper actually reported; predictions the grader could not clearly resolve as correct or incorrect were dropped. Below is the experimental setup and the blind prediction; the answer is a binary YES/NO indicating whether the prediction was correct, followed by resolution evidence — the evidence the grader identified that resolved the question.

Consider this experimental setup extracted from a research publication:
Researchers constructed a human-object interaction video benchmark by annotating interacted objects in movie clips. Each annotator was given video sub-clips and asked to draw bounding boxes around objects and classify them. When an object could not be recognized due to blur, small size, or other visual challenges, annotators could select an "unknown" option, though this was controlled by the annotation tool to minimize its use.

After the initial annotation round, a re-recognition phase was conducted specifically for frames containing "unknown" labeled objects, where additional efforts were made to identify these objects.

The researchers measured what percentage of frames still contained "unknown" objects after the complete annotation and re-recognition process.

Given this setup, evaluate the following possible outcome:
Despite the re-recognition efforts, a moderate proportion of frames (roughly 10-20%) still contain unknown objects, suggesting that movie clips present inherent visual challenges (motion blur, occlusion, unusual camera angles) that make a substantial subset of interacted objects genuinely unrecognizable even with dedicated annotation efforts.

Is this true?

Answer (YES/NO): NO